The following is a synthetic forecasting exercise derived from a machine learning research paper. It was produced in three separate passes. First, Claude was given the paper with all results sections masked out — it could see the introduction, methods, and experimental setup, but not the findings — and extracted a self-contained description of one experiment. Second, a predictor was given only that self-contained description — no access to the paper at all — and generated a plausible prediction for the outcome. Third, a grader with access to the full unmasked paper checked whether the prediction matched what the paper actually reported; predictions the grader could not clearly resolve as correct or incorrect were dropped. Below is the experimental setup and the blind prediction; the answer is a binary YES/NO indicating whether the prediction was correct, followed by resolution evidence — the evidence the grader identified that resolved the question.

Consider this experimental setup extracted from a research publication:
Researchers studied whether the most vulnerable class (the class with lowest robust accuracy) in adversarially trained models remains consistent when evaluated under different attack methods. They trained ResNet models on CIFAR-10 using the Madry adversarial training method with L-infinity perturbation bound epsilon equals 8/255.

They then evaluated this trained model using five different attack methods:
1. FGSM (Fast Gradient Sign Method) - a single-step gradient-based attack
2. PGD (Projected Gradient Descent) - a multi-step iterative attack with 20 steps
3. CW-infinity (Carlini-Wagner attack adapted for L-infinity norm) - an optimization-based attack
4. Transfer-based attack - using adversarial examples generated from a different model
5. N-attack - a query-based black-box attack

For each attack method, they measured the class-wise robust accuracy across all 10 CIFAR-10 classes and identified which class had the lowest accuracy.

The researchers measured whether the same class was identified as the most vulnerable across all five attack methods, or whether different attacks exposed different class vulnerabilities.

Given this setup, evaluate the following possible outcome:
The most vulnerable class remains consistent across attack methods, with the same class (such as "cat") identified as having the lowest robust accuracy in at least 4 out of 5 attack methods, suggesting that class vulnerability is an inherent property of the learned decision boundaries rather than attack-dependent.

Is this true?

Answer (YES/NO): YES